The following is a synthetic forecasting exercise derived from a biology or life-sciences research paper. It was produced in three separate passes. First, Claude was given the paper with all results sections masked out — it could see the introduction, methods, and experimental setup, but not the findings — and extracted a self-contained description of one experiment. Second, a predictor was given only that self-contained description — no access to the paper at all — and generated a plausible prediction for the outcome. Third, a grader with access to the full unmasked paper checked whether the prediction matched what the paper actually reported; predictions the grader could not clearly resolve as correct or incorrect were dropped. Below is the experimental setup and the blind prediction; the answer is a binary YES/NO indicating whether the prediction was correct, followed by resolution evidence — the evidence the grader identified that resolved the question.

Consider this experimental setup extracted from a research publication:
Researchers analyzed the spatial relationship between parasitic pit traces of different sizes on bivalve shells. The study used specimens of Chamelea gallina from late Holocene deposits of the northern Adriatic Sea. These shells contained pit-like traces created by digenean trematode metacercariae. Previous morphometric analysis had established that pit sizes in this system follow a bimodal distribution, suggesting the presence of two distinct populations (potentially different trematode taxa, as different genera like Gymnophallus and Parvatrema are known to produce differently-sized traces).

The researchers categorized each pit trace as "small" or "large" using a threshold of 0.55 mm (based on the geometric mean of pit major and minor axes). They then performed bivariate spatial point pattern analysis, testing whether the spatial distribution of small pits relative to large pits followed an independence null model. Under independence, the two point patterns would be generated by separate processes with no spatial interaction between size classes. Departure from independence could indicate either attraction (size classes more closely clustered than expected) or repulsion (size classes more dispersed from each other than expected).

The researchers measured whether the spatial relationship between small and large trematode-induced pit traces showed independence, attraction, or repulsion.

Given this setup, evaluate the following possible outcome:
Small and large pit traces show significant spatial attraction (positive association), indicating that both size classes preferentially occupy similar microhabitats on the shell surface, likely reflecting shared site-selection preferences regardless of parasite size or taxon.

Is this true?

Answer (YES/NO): NO